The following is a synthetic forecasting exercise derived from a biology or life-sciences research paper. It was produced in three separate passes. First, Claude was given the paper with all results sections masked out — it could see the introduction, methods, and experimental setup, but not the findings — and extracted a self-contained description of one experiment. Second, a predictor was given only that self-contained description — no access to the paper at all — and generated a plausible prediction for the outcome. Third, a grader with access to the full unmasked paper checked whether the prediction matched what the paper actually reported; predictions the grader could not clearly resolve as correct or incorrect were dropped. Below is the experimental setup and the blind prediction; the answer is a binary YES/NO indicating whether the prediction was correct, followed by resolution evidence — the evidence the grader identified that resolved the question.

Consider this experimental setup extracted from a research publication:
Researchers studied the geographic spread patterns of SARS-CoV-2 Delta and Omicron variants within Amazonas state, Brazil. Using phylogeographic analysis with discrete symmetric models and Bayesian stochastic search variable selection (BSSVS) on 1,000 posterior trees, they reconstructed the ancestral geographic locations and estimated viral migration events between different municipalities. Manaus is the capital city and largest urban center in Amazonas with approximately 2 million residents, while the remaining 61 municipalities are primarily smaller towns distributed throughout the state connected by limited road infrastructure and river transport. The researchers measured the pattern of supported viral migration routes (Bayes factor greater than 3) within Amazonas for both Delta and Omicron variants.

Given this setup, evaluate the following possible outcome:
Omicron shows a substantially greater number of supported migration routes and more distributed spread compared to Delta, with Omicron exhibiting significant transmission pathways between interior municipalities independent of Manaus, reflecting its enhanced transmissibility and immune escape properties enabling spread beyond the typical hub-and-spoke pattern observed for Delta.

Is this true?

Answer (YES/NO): NO